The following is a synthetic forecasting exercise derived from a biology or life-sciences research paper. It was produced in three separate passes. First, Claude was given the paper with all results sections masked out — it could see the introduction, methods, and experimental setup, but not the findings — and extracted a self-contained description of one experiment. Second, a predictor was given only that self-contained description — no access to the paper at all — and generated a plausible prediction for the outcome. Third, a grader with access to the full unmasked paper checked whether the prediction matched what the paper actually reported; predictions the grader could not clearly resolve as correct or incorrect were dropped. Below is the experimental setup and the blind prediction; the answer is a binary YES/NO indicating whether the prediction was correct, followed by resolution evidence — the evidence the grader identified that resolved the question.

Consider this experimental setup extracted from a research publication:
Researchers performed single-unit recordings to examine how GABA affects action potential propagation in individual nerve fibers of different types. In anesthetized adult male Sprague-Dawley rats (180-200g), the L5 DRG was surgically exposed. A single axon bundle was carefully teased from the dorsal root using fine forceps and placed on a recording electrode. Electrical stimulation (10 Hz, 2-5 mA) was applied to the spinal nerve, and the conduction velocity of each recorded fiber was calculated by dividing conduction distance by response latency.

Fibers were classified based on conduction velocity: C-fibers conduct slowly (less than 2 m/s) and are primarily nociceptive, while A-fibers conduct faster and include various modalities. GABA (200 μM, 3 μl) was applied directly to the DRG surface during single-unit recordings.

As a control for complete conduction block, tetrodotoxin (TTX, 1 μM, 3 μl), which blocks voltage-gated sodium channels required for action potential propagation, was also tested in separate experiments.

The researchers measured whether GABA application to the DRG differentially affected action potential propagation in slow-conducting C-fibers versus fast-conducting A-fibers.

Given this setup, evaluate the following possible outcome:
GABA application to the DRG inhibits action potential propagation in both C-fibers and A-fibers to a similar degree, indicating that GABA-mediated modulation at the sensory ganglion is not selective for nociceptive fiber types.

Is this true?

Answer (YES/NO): NO